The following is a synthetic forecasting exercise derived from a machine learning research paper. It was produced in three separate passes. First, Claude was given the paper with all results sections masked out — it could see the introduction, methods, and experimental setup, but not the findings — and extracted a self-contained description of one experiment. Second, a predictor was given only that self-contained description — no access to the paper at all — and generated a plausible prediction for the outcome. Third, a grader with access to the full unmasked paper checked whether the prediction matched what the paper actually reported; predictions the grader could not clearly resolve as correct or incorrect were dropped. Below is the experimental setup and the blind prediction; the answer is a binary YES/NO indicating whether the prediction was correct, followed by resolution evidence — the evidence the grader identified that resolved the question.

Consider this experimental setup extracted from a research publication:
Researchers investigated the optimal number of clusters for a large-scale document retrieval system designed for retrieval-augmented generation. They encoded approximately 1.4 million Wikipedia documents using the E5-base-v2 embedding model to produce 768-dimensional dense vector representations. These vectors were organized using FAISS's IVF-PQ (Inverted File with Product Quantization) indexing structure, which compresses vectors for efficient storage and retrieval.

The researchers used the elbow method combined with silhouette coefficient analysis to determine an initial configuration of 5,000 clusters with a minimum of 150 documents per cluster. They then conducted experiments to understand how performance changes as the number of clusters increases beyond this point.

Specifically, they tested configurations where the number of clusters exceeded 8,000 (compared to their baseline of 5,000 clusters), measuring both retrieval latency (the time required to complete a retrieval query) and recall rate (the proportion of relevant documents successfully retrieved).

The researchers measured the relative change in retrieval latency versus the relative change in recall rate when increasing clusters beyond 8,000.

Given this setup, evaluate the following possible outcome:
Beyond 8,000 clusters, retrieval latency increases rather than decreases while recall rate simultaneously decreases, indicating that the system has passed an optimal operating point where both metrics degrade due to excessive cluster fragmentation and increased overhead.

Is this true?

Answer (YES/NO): NO